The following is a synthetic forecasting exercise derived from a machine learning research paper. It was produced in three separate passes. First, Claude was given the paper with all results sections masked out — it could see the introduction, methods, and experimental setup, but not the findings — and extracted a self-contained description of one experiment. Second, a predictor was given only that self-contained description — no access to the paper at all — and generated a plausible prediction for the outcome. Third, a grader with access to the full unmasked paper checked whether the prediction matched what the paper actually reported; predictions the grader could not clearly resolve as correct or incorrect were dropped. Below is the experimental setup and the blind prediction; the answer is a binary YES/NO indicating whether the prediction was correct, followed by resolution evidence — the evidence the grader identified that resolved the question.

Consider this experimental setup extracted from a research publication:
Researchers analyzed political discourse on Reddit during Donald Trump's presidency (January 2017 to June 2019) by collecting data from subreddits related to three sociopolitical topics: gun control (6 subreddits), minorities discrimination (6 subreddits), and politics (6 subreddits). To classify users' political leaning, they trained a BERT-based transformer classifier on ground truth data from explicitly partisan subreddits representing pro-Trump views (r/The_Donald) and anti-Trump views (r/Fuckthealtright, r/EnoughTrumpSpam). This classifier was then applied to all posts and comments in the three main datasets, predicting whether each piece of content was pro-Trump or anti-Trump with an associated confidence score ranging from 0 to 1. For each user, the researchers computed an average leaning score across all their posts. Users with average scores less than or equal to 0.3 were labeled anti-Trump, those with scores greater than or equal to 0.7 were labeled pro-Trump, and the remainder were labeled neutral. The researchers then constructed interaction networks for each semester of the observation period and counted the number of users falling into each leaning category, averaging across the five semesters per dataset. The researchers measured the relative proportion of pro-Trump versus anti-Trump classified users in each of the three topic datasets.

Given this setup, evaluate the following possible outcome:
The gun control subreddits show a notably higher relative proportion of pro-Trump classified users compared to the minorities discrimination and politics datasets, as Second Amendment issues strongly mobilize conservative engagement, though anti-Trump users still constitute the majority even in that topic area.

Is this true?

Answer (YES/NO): NO